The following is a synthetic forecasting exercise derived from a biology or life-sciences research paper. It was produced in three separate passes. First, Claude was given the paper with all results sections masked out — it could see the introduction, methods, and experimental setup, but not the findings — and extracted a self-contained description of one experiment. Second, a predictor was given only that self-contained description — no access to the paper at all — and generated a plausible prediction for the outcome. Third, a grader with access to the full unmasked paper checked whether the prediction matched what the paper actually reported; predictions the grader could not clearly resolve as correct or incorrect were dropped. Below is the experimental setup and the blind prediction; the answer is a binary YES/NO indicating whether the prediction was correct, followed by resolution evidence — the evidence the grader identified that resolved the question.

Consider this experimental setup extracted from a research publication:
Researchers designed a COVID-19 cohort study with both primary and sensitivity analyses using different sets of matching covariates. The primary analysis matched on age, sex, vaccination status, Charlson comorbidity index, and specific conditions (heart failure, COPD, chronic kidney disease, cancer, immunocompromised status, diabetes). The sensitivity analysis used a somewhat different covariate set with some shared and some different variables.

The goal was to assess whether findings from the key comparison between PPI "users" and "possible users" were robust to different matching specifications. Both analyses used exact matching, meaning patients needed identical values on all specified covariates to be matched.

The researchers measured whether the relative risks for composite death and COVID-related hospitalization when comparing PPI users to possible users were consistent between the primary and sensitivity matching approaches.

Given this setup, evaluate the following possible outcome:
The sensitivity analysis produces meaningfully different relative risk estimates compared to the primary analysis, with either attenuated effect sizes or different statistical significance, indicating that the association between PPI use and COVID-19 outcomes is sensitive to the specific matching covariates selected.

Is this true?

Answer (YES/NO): NO